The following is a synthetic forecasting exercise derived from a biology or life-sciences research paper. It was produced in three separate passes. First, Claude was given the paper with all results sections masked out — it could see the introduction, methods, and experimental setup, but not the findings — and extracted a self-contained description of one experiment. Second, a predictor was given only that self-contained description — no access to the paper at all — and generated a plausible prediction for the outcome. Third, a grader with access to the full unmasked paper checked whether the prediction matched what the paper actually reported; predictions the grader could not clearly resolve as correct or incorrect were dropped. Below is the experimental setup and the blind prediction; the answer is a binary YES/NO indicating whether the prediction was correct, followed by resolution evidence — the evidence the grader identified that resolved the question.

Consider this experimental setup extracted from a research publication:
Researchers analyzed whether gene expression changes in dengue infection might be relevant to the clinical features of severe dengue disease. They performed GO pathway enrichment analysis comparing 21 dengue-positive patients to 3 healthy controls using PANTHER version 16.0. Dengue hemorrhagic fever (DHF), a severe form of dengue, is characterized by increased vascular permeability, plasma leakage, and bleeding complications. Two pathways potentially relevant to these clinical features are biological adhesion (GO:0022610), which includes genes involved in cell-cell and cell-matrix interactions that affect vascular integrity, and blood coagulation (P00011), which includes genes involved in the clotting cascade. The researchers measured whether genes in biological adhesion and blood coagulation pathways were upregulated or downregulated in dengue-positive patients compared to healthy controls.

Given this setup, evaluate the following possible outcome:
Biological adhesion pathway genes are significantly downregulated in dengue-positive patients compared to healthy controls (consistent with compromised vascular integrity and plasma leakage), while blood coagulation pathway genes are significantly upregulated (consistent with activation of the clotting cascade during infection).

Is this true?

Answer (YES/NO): NO